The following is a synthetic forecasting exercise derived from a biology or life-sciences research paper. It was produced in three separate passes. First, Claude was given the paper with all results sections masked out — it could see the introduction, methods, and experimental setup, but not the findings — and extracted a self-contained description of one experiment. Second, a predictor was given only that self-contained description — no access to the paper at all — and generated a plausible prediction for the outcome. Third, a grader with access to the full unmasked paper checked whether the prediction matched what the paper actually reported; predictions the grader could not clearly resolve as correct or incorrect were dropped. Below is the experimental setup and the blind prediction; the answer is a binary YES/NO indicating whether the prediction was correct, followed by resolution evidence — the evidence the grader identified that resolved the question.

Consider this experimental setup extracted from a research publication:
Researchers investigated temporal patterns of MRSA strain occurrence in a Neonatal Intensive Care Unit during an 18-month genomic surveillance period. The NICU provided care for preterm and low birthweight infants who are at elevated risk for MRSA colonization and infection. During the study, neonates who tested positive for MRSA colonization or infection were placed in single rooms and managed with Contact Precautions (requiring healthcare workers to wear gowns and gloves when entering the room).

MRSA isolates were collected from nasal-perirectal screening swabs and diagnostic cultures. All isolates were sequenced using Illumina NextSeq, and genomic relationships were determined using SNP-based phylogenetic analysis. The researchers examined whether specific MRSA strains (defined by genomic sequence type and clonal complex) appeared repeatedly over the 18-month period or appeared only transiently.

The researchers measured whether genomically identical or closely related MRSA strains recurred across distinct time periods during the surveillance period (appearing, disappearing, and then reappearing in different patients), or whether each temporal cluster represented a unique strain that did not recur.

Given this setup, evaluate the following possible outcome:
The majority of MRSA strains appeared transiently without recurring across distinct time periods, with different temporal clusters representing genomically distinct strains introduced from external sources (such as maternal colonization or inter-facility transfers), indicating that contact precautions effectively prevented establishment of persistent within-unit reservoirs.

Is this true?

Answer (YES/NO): NO